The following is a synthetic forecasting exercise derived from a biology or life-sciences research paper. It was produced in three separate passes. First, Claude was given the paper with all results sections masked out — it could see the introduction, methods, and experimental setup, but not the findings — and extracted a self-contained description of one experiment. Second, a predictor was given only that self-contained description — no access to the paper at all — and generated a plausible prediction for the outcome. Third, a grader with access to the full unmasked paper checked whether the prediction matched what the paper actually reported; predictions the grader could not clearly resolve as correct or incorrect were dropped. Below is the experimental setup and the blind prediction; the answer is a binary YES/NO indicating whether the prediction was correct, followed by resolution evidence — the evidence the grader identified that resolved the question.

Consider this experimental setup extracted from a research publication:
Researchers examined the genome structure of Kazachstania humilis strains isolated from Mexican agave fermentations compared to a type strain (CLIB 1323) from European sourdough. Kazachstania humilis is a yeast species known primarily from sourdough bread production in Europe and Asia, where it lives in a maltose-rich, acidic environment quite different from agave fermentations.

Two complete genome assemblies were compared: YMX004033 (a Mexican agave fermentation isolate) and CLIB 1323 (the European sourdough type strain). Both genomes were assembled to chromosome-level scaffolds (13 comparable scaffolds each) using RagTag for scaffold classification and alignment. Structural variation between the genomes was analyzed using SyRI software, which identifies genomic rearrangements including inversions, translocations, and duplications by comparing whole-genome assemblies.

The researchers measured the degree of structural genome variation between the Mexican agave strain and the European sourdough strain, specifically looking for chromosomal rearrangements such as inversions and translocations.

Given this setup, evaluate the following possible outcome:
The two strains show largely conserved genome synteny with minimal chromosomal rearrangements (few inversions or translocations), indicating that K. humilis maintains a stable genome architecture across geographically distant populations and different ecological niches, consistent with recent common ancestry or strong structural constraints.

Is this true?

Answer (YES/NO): NO